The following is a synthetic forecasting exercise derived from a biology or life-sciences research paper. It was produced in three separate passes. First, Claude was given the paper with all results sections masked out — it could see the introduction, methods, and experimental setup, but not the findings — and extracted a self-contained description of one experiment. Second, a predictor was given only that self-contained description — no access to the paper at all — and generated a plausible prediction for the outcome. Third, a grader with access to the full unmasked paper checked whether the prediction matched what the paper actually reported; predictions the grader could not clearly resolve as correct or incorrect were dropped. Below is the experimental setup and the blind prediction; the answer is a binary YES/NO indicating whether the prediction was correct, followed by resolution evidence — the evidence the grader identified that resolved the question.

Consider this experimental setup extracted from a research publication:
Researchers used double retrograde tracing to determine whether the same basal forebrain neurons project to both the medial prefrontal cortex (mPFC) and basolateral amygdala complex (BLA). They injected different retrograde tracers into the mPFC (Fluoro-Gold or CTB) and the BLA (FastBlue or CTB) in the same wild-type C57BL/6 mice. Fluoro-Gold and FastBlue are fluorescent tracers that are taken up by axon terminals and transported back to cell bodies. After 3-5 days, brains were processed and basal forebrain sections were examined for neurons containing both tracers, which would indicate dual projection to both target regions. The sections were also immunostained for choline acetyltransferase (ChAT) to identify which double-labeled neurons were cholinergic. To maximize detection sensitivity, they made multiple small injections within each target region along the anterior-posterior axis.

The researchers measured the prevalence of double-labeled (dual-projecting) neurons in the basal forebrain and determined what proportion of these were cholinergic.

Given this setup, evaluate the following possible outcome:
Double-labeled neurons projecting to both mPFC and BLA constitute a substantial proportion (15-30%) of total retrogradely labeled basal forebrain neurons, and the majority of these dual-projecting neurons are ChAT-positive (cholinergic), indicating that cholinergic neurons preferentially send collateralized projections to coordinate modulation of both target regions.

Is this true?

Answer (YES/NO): NO